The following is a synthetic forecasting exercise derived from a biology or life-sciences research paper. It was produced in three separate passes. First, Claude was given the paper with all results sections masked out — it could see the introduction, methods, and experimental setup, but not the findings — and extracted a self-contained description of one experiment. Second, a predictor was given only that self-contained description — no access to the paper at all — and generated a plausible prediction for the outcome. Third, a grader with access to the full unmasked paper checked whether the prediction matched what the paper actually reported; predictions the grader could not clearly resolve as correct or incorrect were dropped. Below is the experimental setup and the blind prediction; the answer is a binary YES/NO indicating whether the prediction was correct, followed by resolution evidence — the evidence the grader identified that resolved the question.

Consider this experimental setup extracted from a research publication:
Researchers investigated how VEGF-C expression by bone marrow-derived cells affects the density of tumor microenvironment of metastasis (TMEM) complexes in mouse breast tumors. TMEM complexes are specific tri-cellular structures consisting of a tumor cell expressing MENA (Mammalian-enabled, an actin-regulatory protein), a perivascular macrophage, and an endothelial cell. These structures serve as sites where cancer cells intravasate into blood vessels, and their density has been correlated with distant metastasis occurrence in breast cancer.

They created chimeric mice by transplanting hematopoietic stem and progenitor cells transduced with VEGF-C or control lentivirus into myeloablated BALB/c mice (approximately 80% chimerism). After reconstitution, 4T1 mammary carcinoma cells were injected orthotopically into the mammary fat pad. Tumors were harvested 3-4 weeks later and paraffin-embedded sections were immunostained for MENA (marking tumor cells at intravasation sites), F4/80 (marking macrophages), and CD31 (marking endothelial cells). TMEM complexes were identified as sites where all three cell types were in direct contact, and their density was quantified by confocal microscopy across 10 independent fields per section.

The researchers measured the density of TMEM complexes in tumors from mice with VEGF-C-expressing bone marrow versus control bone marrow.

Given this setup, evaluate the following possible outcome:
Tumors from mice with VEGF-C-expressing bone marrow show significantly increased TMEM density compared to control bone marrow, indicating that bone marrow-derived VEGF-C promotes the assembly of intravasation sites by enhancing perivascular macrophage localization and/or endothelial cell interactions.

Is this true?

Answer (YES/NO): NO